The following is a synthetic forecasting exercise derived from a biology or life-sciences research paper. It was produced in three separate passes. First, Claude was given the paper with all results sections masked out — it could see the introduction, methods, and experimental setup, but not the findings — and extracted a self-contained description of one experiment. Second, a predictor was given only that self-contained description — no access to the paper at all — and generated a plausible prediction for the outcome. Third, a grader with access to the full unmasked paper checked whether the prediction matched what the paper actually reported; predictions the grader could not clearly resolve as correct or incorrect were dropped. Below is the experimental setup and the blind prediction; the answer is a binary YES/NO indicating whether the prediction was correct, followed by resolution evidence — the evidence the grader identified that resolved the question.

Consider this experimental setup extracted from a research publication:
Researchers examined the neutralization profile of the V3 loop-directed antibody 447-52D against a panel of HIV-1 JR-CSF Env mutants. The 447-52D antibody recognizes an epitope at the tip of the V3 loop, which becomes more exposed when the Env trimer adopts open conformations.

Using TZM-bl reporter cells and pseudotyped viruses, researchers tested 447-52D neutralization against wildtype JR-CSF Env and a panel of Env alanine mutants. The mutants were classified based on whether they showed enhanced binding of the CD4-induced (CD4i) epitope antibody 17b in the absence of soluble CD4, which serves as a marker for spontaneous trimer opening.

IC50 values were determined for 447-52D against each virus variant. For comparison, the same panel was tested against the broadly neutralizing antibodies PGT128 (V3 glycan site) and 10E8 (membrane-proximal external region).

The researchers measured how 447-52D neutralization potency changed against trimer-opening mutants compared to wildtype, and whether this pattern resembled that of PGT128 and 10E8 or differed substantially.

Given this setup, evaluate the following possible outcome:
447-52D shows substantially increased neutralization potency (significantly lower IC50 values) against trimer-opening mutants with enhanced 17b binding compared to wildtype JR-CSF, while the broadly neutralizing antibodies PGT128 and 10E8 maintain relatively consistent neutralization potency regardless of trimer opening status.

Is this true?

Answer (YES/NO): NO